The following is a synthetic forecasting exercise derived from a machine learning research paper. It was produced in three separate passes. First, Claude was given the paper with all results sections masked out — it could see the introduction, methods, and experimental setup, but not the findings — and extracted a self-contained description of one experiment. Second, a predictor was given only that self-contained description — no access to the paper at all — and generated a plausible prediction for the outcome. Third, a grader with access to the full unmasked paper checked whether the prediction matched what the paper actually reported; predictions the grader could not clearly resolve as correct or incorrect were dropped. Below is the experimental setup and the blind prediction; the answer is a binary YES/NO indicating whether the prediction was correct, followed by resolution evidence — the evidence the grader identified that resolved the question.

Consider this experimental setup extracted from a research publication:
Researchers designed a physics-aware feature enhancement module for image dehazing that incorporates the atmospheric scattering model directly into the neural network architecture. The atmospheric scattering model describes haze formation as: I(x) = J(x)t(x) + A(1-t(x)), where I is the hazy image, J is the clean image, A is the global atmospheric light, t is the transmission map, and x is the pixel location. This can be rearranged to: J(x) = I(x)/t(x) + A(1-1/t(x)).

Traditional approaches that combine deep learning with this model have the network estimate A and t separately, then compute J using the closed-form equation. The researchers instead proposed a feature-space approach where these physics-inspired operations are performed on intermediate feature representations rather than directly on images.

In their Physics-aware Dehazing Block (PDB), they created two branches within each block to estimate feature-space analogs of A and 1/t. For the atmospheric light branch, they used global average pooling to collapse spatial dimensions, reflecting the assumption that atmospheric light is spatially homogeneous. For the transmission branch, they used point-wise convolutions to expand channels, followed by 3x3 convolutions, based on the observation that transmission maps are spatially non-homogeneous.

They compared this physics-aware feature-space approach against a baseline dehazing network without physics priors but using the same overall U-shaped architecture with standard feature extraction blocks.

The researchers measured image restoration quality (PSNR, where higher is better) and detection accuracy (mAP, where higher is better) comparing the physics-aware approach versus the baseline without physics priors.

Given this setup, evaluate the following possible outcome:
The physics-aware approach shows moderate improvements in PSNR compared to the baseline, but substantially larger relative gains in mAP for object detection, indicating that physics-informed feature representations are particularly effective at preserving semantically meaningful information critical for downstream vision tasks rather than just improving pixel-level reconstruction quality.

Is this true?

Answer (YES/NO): NO